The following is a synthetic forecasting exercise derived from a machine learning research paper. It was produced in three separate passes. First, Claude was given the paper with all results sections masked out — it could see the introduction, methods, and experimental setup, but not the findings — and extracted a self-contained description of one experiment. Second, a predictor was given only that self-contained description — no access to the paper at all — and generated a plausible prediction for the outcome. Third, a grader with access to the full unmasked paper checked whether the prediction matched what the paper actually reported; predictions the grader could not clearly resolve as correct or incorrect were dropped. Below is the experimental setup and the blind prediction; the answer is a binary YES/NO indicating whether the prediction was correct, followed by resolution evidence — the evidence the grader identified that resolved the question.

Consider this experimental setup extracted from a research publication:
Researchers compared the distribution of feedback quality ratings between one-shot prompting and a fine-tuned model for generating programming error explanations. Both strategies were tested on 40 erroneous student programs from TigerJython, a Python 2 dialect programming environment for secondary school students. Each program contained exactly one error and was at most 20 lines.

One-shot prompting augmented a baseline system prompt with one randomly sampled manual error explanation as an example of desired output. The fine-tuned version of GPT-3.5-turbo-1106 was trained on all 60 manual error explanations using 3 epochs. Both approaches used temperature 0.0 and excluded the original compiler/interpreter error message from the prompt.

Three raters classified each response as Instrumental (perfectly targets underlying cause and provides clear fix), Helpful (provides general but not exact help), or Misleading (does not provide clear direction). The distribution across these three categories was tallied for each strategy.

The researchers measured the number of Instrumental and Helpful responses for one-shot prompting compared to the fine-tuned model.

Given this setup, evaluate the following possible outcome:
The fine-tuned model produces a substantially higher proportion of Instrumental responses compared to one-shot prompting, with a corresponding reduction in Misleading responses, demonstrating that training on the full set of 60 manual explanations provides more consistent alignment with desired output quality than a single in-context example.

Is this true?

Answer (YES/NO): NO